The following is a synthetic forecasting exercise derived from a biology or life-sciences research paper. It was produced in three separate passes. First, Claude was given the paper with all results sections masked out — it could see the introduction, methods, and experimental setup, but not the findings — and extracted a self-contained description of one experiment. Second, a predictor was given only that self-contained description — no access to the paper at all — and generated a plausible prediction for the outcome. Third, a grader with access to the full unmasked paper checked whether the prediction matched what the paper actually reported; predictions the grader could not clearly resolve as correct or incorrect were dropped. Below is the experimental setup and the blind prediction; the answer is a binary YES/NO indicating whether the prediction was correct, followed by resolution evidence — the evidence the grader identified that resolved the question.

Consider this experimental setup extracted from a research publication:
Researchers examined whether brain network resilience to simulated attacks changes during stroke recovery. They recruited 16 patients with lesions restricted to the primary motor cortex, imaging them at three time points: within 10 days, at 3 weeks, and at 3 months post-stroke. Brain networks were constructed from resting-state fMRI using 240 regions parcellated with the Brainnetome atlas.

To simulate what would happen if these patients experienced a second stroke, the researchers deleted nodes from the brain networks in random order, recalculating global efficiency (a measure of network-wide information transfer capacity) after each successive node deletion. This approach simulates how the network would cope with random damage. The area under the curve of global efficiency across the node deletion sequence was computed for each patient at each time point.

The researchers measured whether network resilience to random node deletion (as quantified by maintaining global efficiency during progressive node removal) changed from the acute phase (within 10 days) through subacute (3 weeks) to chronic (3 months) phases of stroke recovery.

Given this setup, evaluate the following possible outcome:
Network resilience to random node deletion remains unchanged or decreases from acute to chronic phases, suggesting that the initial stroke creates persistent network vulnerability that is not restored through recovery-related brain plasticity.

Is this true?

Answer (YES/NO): NO